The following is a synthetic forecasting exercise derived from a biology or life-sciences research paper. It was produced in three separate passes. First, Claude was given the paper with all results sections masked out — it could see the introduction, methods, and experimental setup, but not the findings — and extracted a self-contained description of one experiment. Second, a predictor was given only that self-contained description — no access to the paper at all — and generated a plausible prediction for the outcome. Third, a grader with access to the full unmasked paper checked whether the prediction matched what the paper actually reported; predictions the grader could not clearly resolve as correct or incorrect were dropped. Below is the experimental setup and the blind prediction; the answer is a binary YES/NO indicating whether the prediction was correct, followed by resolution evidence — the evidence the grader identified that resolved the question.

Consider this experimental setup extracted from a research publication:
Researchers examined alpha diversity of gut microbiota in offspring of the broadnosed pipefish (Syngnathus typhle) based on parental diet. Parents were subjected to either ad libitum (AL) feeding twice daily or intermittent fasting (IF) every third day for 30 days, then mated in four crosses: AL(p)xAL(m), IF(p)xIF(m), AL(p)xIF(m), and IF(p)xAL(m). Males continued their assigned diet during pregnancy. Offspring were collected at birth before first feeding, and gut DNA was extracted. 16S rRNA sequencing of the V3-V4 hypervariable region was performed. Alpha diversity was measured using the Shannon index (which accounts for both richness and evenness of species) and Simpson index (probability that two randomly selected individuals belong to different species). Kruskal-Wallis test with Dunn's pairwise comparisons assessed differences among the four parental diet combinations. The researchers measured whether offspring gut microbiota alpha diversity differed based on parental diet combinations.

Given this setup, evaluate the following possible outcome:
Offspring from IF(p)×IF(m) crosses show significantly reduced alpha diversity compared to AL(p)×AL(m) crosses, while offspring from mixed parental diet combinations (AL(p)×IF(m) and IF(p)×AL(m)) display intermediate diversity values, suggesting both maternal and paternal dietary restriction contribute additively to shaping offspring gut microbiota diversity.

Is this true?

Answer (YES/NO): NO